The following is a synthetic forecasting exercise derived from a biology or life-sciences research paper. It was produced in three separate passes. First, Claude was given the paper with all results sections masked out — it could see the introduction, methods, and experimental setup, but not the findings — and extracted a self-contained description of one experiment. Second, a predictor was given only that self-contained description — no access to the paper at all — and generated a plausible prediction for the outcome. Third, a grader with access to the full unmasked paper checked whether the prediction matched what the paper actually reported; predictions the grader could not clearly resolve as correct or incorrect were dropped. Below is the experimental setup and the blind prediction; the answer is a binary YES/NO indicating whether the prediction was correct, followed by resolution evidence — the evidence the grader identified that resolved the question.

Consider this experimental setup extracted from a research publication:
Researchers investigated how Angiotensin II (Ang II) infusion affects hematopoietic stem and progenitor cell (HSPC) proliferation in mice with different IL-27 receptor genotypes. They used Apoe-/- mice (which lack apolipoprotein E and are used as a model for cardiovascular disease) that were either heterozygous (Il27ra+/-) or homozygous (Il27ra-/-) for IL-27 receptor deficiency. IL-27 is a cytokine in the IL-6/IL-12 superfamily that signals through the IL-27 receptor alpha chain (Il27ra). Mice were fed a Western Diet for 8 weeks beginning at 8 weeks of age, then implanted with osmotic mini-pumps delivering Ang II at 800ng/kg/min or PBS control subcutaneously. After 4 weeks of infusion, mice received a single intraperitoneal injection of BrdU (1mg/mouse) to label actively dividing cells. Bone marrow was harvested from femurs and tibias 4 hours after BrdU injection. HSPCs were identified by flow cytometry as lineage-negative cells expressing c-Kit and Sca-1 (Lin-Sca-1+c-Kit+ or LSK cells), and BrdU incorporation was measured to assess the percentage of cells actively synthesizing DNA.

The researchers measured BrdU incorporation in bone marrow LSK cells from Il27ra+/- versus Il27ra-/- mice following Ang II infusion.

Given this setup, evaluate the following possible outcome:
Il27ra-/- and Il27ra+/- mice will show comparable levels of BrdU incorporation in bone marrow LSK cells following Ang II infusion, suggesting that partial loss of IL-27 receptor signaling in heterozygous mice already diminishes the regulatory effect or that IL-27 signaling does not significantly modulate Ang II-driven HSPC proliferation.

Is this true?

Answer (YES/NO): NO